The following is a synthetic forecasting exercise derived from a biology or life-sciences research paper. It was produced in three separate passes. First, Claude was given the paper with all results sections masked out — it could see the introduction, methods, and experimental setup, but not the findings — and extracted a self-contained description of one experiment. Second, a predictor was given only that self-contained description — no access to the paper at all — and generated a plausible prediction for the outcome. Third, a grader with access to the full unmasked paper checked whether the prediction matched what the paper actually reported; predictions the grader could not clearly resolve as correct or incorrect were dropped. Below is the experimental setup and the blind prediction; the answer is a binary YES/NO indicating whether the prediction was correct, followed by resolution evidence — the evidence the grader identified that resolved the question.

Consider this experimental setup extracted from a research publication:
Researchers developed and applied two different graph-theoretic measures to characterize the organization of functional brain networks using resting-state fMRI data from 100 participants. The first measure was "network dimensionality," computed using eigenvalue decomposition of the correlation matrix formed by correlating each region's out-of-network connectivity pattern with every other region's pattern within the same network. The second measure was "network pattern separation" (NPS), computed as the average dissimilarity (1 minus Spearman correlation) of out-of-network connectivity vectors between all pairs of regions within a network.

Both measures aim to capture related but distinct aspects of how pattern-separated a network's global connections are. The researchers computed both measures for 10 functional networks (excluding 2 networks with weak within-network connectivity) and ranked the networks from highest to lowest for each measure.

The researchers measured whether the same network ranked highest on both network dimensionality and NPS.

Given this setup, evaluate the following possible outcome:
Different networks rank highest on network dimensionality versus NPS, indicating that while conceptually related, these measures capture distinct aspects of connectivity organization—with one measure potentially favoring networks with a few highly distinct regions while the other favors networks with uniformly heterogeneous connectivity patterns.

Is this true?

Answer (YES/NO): NO